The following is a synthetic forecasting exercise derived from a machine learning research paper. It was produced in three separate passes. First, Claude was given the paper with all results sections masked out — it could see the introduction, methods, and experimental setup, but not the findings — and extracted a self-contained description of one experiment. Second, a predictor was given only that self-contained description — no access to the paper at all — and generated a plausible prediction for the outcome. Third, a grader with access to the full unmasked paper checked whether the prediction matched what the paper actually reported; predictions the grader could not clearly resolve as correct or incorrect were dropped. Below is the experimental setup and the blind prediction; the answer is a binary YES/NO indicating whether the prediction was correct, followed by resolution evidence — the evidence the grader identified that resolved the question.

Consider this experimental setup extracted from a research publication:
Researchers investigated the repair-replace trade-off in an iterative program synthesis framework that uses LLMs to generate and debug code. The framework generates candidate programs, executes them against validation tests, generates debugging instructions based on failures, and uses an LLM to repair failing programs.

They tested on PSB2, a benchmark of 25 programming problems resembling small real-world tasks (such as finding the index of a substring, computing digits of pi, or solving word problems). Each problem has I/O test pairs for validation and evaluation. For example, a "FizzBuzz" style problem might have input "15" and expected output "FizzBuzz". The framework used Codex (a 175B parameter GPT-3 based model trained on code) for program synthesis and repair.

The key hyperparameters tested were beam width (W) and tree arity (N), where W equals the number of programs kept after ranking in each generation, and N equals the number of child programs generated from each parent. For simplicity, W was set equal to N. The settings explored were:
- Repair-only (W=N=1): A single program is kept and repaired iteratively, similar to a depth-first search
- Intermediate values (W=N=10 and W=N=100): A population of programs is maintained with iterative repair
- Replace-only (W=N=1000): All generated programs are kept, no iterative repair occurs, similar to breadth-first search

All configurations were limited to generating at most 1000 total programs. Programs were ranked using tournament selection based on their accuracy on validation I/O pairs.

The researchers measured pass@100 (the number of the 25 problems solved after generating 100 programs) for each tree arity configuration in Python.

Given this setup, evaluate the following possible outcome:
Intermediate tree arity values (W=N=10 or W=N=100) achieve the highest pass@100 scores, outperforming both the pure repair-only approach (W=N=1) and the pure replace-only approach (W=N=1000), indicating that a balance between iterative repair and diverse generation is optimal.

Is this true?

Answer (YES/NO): YES